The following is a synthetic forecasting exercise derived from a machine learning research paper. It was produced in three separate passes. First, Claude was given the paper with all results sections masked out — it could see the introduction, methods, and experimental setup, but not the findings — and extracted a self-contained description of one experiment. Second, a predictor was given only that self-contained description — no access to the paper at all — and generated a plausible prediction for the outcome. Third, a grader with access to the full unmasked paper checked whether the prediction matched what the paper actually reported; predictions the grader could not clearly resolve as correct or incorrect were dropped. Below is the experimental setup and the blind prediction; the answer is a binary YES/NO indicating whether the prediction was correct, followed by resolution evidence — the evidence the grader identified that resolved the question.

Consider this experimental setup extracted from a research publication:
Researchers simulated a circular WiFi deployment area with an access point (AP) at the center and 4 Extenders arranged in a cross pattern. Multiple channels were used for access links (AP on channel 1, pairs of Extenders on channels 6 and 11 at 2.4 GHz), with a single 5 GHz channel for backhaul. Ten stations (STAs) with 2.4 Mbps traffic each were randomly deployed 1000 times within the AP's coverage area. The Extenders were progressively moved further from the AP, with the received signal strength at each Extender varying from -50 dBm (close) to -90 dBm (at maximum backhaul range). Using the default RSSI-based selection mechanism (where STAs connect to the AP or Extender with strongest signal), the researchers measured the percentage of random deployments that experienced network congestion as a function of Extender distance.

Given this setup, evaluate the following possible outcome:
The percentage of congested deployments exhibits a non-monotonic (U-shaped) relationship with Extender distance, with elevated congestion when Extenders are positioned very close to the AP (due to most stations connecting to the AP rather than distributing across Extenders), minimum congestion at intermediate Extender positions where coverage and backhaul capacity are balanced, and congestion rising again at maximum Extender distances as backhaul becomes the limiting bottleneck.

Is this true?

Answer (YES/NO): NO